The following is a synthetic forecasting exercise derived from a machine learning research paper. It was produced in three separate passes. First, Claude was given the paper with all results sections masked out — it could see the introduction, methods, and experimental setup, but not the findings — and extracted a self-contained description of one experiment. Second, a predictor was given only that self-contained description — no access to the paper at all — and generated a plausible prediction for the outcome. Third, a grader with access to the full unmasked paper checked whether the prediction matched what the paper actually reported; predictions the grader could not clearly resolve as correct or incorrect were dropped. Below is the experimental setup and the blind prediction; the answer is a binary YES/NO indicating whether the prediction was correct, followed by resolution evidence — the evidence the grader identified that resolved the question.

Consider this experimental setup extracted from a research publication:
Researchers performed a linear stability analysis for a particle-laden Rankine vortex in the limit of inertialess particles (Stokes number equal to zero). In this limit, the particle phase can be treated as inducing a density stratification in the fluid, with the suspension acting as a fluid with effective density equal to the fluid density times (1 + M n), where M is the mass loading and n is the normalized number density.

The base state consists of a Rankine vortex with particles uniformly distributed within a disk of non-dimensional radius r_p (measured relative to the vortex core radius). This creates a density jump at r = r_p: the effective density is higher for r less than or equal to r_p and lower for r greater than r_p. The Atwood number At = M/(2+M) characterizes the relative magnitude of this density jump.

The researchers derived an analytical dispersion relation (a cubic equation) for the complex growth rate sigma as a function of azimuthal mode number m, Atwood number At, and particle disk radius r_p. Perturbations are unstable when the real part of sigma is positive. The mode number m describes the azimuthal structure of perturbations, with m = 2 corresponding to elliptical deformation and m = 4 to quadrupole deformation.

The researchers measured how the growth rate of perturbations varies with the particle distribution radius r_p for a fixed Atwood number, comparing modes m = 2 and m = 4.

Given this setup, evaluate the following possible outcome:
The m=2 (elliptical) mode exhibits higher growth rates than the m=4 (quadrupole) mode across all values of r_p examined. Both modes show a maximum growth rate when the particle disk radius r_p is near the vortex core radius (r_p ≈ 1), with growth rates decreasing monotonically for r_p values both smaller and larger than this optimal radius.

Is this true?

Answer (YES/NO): NO